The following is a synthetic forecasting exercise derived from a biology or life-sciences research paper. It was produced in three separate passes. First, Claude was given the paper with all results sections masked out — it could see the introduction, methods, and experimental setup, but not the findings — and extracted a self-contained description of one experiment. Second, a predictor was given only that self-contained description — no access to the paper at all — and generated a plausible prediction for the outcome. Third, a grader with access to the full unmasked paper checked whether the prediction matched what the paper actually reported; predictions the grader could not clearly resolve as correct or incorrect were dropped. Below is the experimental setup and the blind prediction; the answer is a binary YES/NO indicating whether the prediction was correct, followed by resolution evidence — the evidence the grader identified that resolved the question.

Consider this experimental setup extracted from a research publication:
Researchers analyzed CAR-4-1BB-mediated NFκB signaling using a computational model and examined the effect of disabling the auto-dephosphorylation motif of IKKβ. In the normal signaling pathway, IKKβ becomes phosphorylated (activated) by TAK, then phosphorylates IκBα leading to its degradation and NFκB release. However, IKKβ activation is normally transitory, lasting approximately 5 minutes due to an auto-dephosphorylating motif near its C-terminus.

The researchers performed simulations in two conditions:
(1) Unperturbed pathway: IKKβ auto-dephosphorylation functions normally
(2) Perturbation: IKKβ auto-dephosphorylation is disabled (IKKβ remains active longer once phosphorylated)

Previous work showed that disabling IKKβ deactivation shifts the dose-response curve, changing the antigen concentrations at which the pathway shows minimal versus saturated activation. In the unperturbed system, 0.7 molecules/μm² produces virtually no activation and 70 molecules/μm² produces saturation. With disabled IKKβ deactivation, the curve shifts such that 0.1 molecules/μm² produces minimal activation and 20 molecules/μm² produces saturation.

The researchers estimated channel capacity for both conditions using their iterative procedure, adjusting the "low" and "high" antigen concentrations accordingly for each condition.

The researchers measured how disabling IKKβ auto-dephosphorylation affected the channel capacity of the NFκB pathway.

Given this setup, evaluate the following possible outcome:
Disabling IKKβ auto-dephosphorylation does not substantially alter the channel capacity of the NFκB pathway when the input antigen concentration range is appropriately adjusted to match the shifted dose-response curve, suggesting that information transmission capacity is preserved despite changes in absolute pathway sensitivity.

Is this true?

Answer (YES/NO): NO